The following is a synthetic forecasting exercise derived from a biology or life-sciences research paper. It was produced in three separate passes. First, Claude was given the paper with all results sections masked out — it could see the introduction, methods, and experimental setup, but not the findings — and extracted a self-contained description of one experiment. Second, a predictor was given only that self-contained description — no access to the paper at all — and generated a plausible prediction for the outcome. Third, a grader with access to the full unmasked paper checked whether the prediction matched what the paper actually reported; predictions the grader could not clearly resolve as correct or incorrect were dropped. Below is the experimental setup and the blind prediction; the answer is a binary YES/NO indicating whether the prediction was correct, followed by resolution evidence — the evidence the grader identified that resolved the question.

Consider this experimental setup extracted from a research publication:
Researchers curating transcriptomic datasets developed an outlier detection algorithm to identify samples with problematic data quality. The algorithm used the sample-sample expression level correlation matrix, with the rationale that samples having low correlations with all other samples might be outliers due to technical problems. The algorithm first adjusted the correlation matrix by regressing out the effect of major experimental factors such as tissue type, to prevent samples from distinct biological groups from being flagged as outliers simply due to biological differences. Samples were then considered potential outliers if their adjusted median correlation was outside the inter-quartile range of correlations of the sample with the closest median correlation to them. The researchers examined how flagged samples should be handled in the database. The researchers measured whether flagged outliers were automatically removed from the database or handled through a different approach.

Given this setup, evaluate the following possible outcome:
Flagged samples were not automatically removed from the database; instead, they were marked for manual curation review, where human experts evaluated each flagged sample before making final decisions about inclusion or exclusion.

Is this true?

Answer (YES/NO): YES